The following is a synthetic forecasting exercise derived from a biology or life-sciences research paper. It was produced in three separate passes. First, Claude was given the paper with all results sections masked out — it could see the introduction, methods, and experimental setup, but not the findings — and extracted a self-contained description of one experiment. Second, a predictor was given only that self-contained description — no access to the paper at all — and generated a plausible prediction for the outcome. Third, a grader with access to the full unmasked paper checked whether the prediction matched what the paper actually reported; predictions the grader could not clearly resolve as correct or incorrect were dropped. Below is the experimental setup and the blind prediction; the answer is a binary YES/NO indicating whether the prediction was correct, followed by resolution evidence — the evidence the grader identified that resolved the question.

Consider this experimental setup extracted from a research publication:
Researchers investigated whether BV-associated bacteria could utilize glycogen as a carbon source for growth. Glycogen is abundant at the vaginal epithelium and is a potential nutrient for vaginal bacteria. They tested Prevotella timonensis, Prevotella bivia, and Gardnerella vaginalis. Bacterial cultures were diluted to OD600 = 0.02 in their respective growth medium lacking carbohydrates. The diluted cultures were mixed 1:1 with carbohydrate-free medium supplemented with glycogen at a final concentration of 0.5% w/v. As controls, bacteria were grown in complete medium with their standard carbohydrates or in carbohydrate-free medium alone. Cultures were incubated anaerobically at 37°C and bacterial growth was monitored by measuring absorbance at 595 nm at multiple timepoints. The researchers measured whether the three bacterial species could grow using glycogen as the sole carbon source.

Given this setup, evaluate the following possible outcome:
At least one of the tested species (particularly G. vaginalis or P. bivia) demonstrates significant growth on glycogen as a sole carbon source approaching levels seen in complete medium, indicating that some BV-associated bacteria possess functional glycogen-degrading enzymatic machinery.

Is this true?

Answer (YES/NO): YES